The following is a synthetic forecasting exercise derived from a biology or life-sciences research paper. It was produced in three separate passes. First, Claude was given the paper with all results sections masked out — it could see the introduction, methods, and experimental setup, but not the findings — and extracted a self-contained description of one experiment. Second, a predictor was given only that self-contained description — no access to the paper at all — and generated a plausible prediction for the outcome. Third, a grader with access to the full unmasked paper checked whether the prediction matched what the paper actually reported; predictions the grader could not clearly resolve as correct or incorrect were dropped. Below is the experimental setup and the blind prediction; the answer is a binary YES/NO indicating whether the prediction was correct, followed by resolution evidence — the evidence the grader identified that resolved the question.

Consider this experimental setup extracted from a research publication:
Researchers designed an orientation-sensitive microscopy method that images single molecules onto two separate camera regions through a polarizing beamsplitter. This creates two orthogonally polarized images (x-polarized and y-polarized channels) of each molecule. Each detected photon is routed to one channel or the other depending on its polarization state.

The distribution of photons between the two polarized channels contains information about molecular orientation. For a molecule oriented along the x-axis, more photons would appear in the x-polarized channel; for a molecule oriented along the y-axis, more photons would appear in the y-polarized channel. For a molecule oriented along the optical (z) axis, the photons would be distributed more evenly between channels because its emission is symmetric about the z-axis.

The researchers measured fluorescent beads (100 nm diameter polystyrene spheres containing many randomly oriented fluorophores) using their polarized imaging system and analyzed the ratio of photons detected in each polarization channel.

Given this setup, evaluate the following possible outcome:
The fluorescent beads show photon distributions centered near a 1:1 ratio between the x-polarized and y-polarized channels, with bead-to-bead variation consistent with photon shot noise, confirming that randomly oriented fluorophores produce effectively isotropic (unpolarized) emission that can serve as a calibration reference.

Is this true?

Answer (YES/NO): NO